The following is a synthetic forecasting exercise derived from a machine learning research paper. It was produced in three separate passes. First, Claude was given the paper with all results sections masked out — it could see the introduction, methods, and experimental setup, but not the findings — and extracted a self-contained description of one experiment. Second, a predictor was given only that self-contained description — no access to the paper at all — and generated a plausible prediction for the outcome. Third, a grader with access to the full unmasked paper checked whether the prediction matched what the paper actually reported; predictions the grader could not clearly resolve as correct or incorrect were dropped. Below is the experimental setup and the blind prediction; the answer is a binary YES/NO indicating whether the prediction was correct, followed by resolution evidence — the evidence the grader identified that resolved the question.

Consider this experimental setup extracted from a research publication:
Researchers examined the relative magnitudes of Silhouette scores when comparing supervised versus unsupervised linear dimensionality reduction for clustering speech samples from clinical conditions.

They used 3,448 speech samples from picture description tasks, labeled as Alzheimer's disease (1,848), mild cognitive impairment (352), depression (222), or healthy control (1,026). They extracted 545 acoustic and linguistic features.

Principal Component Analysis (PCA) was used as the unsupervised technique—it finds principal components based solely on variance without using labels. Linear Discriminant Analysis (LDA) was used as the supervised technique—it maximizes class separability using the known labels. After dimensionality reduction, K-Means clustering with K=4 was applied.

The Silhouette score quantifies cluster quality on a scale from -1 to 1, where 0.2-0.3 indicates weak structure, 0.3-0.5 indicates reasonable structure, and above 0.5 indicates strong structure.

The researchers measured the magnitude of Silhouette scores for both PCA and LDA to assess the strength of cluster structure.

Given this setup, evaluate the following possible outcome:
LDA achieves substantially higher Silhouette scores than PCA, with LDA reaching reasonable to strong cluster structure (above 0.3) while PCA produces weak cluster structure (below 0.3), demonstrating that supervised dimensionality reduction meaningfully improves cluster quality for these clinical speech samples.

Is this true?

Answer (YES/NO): YES